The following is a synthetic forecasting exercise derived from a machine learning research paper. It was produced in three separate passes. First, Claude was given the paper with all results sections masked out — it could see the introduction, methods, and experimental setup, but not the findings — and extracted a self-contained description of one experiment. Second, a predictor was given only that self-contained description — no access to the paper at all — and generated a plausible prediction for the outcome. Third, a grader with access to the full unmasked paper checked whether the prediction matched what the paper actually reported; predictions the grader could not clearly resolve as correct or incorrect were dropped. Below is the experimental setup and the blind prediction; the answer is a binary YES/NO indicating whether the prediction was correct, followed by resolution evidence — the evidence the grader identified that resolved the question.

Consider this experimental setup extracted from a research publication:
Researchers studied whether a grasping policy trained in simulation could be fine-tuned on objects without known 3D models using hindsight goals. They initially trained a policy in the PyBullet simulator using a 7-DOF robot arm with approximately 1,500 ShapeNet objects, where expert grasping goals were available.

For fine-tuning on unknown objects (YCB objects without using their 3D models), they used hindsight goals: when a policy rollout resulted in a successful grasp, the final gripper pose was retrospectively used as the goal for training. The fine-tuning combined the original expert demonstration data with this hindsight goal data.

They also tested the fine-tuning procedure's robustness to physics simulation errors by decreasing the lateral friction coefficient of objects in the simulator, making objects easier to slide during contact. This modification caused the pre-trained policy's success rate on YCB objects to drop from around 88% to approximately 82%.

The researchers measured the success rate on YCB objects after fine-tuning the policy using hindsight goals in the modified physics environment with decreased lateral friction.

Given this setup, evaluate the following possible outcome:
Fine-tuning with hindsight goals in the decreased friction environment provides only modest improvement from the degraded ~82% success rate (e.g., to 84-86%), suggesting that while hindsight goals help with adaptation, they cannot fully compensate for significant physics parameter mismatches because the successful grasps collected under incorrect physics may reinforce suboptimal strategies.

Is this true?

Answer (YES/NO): NO